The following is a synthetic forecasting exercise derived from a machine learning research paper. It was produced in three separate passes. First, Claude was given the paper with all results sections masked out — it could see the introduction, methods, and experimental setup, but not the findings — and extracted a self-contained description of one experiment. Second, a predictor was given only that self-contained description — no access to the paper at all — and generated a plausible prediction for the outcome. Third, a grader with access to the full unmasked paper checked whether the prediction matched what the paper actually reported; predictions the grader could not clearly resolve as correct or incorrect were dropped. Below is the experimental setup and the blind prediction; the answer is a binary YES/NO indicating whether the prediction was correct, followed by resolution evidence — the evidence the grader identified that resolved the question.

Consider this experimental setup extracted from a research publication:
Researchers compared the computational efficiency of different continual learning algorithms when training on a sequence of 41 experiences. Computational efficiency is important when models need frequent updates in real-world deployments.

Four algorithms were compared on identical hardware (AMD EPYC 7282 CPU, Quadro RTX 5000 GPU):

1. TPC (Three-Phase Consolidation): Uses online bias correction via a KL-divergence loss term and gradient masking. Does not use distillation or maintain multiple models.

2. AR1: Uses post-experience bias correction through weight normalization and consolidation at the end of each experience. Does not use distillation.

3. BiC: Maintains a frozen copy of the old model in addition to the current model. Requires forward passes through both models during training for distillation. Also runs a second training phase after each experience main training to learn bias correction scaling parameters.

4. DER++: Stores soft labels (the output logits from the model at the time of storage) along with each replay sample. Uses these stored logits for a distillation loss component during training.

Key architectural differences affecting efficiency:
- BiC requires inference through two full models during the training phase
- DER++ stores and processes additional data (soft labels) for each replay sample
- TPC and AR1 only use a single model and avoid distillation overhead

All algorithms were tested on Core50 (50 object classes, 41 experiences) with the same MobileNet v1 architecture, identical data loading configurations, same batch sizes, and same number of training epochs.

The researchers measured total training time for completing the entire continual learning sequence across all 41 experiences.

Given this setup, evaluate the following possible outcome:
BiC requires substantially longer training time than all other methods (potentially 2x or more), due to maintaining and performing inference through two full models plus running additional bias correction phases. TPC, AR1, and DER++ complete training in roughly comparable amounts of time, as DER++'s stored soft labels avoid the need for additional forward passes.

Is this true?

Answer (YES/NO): NO